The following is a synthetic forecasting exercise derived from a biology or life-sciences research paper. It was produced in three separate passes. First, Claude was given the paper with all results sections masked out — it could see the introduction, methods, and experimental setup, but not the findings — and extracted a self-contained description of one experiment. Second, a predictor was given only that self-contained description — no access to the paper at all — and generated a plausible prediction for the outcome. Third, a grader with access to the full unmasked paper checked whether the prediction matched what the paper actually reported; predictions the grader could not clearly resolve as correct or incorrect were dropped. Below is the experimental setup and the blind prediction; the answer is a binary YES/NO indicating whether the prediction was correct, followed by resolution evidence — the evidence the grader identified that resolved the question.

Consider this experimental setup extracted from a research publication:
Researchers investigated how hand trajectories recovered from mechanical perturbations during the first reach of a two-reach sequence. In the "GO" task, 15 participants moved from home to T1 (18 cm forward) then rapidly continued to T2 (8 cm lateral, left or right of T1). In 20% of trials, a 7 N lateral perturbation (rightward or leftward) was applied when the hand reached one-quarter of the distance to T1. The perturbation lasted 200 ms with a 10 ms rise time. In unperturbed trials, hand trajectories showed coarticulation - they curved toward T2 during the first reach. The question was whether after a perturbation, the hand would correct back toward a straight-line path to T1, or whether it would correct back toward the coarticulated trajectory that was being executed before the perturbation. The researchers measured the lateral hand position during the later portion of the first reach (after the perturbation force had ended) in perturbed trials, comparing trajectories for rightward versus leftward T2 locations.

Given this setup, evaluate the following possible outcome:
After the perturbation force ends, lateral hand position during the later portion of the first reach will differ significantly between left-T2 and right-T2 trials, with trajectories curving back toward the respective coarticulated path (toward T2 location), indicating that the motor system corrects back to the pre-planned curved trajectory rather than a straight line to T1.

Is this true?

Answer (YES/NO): YES